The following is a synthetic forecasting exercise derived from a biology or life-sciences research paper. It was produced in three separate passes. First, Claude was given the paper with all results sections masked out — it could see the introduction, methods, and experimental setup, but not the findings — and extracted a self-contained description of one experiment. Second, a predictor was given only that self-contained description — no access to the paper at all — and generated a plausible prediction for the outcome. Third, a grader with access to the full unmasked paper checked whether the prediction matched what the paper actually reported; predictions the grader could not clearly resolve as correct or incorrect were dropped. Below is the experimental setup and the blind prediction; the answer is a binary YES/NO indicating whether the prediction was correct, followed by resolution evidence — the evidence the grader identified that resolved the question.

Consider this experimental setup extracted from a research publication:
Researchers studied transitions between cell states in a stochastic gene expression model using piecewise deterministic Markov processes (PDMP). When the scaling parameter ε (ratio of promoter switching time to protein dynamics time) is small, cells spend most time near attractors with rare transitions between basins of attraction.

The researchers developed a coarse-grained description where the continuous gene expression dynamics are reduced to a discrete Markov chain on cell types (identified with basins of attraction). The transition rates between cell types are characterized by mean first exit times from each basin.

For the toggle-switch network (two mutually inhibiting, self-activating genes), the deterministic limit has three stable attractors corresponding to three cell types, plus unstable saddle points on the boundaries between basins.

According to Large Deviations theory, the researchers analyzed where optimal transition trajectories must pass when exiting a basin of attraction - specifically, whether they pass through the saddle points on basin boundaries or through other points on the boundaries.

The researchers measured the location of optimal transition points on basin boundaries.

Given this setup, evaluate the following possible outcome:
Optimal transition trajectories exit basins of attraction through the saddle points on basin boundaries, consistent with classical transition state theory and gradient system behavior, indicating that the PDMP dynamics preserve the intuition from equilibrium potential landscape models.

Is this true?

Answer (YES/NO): YES